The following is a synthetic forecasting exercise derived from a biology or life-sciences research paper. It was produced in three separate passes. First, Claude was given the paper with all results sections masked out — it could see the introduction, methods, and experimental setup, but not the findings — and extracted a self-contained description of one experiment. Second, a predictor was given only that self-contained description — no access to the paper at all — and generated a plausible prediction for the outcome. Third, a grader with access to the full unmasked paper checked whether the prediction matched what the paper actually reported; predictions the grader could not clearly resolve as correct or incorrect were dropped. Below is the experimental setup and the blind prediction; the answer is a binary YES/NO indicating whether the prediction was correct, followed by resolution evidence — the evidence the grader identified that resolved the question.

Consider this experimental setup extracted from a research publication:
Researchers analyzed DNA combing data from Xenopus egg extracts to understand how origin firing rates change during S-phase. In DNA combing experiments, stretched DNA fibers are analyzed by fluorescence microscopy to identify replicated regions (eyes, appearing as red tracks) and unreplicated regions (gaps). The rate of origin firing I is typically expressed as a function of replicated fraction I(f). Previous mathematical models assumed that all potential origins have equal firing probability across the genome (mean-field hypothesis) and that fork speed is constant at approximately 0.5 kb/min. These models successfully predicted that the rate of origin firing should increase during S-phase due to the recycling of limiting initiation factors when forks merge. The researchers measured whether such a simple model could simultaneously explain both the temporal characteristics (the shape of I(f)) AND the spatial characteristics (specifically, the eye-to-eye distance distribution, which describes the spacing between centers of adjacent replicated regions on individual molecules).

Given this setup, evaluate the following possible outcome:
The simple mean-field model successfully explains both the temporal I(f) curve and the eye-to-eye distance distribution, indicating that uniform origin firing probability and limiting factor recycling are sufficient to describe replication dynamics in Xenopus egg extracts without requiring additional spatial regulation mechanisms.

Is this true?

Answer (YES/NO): NO